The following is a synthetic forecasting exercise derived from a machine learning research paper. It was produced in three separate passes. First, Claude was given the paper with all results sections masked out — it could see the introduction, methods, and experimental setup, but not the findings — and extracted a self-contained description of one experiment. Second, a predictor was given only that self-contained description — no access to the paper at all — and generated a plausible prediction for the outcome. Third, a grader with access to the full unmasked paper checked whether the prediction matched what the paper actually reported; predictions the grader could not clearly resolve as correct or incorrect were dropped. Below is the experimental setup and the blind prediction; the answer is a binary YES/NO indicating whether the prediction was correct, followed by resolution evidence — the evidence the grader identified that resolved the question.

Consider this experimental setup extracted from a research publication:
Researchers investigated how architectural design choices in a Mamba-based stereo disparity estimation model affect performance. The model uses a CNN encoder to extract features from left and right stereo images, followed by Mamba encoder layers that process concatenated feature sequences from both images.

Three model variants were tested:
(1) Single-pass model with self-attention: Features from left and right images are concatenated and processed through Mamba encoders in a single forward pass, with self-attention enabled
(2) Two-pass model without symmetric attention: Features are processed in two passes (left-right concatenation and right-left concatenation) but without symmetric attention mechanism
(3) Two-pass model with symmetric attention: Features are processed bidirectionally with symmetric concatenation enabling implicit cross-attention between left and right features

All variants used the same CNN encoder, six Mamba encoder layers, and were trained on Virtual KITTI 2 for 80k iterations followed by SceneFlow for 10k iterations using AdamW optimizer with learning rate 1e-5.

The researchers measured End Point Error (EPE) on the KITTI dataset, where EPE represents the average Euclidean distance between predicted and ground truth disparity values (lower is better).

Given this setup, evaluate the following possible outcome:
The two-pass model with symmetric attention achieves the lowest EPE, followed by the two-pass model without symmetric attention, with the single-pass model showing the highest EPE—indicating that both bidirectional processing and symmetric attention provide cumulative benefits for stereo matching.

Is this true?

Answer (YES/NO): NO